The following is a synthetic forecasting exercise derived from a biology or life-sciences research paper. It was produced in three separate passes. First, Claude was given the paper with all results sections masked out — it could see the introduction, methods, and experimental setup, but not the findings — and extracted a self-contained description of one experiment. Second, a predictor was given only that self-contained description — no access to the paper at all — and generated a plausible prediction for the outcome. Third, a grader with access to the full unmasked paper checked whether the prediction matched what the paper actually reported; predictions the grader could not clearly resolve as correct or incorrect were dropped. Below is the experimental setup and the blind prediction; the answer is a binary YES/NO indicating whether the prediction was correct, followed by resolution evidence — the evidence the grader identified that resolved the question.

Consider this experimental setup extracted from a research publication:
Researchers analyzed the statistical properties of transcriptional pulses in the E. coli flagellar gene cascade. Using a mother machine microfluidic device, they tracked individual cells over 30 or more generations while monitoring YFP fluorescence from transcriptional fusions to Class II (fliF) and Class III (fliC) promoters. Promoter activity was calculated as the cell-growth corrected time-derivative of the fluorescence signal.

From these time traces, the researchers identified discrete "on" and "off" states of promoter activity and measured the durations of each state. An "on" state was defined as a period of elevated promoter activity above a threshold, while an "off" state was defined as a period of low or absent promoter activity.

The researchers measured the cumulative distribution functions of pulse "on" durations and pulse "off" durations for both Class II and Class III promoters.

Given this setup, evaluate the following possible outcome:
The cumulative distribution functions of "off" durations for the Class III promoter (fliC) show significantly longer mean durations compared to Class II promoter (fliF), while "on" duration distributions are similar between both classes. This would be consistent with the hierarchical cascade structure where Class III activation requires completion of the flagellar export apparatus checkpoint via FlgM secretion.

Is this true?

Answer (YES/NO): YES